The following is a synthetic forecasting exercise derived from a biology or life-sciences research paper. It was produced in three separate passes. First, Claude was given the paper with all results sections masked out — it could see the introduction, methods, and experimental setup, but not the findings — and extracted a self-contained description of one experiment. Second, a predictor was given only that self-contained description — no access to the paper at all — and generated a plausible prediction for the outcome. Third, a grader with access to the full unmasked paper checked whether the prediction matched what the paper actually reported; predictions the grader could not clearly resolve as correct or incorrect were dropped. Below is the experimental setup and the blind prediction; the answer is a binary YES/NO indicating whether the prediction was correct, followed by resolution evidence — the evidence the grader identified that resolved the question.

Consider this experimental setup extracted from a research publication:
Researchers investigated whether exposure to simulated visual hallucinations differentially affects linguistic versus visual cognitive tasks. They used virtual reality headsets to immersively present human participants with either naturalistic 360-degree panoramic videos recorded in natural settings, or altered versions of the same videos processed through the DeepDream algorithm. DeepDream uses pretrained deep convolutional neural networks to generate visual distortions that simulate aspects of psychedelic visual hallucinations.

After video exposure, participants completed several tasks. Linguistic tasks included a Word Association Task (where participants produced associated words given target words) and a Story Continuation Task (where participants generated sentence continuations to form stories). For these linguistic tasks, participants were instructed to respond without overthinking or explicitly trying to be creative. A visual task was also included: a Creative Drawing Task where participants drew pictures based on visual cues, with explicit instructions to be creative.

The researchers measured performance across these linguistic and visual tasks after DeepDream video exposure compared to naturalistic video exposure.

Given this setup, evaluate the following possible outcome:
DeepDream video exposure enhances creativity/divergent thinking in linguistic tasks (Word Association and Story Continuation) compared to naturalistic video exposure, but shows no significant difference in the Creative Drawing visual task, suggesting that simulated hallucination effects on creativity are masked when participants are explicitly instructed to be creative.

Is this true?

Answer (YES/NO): NO